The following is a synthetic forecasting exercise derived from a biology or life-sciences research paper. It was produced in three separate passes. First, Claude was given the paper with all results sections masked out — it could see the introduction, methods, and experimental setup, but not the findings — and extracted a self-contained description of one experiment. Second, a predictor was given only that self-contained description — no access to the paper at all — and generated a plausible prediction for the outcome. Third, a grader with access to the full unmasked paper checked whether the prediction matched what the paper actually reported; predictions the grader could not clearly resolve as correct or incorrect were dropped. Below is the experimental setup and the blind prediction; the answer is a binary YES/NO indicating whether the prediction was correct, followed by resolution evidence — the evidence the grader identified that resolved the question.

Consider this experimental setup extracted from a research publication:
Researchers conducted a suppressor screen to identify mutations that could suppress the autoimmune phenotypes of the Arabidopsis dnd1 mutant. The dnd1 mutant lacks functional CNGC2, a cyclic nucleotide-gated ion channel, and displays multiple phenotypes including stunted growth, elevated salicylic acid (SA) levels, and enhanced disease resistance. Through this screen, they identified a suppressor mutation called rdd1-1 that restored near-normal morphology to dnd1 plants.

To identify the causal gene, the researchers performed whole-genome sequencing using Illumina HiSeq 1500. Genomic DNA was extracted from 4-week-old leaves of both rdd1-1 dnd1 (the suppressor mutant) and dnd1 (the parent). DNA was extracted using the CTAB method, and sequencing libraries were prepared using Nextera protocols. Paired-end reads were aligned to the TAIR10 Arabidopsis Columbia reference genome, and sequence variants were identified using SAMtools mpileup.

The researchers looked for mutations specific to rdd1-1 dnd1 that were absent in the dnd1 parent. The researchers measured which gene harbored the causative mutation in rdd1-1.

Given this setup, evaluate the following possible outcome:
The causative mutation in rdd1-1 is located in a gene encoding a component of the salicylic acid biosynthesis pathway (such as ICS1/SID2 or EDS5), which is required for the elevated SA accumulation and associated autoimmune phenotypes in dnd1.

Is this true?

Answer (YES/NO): NO